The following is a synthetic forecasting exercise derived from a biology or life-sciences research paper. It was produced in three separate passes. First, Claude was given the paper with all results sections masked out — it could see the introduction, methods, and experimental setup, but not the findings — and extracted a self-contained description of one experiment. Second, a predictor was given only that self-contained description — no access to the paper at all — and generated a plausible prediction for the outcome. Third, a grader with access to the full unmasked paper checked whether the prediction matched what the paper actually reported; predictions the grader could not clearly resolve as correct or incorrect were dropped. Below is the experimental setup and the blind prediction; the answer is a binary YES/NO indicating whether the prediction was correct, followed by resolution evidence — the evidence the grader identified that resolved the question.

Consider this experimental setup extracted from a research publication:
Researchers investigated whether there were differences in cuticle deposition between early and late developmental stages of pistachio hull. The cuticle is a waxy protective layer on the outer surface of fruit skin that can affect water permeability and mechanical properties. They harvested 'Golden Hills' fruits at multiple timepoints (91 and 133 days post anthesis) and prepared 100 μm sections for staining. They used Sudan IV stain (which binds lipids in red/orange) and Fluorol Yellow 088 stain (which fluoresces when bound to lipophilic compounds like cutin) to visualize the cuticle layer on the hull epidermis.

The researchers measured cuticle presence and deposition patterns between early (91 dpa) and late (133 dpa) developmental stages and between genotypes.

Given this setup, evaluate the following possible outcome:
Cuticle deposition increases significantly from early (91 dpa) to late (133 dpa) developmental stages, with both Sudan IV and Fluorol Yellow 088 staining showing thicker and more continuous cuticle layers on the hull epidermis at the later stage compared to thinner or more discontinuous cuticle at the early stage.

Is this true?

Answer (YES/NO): NO